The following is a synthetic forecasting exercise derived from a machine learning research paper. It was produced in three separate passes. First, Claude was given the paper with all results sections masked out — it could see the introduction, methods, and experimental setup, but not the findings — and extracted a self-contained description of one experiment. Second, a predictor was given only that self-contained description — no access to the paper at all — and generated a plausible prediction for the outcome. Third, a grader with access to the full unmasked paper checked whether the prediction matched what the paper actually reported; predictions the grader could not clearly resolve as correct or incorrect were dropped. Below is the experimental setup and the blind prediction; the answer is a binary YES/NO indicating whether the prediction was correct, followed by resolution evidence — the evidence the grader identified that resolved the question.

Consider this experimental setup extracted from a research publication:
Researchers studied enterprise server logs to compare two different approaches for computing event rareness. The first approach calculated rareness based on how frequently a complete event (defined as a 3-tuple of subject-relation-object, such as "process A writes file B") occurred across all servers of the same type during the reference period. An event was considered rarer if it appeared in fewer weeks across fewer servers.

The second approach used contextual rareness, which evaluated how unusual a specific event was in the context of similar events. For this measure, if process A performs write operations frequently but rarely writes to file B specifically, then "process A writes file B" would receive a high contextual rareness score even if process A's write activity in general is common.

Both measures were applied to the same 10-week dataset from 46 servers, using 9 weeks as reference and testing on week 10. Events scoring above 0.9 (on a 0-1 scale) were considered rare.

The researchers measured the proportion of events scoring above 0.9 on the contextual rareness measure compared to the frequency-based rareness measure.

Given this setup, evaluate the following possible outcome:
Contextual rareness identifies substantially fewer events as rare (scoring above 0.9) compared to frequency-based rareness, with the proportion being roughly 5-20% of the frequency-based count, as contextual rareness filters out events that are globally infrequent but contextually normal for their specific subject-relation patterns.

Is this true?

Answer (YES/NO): NO